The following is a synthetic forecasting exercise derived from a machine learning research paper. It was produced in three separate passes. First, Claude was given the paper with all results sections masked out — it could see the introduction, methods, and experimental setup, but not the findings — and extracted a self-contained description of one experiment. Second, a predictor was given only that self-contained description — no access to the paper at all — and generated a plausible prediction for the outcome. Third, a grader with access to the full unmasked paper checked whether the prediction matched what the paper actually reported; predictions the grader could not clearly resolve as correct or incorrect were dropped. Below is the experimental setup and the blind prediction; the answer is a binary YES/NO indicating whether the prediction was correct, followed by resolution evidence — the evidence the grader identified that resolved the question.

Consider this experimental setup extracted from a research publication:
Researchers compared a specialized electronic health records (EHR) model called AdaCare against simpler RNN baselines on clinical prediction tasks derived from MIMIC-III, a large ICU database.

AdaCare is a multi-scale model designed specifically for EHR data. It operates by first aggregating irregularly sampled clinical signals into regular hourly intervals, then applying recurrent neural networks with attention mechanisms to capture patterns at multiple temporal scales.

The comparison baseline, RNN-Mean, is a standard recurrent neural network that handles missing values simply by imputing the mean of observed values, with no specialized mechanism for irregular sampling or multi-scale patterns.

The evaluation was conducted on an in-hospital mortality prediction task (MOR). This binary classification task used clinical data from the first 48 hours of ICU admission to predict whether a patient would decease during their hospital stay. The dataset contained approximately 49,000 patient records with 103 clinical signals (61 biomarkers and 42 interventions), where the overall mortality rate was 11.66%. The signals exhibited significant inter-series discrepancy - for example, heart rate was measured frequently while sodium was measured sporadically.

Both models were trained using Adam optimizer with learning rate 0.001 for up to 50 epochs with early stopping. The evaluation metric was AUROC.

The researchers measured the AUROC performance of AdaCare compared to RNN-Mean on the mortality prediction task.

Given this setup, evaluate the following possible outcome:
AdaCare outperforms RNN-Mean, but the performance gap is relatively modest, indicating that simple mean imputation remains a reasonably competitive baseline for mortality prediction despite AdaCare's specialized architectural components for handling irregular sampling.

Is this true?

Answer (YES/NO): NO